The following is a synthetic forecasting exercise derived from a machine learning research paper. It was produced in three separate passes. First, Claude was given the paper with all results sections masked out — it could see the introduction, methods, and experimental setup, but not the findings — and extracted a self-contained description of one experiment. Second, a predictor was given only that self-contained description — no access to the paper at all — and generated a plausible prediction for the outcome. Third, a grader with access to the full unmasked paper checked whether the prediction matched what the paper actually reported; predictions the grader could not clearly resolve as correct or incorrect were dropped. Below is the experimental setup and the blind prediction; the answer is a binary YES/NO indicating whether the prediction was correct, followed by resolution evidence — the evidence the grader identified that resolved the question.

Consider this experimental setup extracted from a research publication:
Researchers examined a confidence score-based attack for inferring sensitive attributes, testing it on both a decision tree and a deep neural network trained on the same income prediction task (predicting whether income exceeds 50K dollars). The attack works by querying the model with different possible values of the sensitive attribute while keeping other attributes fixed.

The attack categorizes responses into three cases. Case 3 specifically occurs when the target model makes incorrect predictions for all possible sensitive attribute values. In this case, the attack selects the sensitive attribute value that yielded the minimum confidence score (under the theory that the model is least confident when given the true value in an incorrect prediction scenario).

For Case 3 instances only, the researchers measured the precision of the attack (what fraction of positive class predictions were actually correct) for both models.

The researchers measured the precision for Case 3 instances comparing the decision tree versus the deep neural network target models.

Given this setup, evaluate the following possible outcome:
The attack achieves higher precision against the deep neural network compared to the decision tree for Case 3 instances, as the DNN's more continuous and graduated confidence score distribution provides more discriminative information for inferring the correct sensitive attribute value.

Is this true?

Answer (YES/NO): YES